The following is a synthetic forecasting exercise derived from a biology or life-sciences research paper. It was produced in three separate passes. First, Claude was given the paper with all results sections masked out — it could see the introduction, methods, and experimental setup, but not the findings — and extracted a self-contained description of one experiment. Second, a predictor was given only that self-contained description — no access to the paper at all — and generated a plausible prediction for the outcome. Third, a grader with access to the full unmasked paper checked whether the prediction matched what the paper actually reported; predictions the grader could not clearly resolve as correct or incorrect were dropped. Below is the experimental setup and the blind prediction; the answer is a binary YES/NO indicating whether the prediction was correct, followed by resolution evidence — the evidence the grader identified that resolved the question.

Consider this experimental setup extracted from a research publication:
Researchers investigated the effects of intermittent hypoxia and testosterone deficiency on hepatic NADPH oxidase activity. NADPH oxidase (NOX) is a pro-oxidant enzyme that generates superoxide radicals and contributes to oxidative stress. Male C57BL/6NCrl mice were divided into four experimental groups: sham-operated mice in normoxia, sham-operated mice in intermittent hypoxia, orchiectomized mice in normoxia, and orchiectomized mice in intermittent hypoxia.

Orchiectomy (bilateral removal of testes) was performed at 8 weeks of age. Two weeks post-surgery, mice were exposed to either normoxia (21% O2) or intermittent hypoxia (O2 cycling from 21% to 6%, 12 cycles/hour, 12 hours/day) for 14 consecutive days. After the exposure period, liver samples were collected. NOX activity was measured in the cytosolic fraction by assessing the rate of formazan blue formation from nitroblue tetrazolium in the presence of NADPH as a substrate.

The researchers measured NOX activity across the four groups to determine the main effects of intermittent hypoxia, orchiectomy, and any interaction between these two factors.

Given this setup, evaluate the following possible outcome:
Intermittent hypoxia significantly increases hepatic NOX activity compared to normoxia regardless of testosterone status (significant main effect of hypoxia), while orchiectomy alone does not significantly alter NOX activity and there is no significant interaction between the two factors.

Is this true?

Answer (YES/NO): NO